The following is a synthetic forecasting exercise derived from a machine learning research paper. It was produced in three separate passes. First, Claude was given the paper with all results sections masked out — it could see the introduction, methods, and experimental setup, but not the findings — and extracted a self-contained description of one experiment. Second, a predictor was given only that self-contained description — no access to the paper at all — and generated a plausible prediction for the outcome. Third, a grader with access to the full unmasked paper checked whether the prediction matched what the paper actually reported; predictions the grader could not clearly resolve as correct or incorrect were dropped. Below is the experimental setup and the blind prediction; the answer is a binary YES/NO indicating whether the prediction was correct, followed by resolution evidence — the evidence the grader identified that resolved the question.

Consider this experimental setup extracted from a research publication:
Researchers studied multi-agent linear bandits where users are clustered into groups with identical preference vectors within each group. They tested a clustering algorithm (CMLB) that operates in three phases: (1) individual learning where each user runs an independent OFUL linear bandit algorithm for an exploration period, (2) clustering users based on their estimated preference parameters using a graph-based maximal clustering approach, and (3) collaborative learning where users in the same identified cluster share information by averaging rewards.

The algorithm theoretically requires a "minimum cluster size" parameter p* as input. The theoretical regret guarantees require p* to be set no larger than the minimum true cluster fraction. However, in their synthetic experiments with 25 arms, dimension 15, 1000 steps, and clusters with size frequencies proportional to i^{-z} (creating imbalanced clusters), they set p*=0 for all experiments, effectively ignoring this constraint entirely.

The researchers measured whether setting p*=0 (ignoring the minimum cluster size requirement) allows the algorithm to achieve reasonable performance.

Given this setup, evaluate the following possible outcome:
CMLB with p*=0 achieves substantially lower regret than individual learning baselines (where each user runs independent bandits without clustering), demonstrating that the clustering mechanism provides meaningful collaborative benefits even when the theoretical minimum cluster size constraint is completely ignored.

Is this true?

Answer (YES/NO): YES